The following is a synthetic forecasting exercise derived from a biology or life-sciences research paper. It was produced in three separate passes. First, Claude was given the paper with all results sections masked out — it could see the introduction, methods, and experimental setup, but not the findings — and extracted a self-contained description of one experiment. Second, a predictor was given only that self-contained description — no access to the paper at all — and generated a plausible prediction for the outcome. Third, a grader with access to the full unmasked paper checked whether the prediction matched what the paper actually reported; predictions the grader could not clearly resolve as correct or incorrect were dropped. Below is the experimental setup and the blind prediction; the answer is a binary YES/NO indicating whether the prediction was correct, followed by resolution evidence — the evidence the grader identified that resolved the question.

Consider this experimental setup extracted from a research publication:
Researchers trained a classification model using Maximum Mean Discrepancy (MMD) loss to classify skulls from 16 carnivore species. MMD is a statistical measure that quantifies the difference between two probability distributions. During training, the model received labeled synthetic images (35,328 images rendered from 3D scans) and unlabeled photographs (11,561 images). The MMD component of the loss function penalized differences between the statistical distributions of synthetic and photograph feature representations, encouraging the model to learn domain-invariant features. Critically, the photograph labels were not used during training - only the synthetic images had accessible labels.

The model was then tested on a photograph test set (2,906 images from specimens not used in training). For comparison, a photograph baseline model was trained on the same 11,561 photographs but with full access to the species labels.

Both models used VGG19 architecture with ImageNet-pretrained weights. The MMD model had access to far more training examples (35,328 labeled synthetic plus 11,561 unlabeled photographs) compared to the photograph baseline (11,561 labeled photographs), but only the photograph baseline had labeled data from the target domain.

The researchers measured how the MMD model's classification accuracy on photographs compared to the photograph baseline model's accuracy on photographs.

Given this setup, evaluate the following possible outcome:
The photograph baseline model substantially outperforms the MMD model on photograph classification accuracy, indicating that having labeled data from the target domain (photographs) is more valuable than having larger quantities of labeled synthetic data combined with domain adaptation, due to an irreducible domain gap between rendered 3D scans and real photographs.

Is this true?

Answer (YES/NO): NO